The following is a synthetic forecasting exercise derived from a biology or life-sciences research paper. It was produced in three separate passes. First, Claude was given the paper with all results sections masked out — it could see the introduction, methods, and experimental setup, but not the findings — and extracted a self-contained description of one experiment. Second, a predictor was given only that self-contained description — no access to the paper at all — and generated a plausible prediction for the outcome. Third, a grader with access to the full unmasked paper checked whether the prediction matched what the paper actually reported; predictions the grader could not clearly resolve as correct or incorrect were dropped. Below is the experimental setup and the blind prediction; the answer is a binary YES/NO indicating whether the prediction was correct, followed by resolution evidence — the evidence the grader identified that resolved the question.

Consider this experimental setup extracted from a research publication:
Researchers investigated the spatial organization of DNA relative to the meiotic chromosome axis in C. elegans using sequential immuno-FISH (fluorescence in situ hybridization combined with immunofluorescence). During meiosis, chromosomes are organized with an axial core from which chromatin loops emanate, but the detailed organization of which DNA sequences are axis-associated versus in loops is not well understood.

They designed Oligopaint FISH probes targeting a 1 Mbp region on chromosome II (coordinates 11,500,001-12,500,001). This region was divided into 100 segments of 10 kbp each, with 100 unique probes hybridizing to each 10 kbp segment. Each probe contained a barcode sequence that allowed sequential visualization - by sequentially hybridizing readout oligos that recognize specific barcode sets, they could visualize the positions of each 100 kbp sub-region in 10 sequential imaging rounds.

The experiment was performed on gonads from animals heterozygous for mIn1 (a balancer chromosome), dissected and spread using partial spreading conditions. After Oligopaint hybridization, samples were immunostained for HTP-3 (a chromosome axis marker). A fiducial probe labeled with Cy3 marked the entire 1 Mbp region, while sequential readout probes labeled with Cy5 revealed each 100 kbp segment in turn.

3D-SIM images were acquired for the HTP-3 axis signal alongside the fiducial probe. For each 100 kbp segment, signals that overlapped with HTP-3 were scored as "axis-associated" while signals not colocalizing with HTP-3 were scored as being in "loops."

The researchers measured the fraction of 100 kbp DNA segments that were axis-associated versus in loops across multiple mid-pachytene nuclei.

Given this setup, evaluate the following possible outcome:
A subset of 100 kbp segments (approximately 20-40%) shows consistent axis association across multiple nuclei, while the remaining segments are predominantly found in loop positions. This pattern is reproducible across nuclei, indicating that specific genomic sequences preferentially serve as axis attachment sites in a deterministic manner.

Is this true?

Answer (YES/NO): NO